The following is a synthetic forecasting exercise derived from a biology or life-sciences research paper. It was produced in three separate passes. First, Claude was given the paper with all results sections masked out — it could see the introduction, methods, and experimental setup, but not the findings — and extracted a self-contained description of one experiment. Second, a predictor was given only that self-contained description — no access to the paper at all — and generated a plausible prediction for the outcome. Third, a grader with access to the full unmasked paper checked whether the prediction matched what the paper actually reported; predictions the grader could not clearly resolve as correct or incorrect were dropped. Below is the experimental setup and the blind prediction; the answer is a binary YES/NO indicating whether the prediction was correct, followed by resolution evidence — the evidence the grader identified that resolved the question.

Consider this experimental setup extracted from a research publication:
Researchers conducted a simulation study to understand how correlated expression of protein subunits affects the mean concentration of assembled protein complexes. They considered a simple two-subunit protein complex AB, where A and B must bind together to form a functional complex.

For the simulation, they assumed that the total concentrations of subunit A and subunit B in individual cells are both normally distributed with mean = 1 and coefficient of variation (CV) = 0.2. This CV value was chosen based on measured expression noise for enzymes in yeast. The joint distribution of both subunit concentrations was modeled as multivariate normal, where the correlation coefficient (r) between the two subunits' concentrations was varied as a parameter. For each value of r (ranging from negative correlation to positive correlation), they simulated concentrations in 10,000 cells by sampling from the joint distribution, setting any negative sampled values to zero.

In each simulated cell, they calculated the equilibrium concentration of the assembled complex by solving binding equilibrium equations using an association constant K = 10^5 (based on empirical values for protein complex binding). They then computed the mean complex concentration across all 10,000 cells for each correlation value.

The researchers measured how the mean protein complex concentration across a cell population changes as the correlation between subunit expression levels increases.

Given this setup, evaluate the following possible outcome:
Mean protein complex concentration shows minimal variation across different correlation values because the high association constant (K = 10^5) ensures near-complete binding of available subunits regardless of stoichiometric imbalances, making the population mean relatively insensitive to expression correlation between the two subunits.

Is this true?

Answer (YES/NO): NO